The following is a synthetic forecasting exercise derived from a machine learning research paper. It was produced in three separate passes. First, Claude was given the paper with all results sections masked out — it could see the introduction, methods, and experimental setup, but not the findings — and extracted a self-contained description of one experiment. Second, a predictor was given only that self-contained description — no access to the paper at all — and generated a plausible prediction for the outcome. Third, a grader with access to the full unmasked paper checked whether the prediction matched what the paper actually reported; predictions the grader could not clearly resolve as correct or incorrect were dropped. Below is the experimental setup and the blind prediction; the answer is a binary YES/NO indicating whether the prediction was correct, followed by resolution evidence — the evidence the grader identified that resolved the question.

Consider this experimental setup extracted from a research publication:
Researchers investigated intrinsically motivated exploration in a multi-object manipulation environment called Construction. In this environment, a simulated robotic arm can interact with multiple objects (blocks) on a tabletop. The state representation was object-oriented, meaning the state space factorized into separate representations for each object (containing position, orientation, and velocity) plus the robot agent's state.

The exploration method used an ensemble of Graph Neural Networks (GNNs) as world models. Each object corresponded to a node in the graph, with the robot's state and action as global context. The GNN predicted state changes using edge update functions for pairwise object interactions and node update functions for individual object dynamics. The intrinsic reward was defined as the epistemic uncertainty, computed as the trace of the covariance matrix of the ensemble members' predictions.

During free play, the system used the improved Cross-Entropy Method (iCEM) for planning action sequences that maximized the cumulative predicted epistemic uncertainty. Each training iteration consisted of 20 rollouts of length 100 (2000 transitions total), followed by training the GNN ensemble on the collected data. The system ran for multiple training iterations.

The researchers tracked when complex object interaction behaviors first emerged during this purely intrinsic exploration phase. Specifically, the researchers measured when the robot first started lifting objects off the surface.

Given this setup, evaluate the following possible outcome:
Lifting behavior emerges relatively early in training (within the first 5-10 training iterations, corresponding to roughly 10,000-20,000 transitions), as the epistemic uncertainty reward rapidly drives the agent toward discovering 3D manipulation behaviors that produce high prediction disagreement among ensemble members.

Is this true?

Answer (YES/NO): NO